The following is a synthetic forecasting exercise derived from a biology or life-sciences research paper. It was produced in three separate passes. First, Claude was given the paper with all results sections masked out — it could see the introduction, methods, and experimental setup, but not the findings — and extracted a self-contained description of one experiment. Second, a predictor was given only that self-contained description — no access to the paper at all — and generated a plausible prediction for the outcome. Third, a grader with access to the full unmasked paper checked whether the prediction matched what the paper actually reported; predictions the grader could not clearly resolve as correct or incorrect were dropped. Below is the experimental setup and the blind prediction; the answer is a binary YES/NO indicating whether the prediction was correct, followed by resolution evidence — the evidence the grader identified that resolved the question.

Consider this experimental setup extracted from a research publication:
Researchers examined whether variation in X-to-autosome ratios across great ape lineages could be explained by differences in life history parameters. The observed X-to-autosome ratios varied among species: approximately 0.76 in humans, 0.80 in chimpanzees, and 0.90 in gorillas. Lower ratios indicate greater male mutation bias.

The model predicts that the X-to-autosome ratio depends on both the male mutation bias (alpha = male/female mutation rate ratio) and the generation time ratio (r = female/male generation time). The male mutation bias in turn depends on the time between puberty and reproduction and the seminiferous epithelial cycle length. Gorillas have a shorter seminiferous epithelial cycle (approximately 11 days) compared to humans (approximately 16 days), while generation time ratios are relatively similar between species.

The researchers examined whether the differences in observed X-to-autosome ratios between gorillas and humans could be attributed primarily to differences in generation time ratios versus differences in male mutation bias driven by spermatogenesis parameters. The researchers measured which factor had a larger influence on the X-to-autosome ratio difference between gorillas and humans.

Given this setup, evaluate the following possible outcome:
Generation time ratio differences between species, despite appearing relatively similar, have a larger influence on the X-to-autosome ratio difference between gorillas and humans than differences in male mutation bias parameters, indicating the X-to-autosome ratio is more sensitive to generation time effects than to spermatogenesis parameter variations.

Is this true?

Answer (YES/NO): YES